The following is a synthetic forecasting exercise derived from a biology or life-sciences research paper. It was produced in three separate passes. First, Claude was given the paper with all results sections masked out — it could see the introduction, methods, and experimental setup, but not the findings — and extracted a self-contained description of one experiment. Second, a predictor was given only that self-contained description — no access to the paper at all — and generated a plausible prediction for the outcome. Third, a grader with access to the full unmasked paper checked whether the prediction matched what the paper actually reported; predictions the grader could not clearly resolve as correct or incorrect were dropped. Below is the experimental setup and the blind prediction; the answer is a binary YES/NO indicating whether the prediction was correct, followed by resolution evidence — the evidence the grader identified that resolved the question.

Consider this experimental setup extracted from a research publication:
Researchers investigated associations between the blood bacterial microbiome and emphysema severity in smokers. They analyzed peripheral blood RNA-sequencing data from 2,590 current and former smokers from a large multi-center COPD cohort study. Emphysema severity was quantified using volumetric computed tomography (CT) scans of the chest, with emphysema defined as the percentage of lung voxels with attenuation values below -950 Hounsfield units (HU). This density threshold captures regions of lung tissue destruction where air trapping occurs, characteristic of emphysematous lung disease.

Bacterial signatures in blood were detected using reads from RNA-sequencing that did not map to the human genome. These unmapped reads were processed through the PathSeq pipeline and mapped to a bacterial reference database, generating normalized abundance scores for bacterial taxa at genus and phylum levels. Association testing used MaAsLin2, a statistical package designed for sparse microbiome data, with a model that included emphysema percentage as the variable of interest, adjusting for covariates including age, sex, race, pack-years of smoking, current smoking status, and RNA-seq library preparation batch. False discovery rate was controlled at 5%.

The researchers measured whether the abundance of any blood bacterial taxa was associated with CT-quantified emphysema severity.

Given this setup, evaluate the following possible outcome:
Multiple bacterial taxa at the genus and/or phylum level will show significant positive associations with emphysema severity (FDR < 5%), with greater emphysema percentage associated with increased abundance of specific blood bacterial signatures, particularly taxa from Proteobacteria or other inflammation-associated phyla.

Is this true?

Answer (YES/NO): NO